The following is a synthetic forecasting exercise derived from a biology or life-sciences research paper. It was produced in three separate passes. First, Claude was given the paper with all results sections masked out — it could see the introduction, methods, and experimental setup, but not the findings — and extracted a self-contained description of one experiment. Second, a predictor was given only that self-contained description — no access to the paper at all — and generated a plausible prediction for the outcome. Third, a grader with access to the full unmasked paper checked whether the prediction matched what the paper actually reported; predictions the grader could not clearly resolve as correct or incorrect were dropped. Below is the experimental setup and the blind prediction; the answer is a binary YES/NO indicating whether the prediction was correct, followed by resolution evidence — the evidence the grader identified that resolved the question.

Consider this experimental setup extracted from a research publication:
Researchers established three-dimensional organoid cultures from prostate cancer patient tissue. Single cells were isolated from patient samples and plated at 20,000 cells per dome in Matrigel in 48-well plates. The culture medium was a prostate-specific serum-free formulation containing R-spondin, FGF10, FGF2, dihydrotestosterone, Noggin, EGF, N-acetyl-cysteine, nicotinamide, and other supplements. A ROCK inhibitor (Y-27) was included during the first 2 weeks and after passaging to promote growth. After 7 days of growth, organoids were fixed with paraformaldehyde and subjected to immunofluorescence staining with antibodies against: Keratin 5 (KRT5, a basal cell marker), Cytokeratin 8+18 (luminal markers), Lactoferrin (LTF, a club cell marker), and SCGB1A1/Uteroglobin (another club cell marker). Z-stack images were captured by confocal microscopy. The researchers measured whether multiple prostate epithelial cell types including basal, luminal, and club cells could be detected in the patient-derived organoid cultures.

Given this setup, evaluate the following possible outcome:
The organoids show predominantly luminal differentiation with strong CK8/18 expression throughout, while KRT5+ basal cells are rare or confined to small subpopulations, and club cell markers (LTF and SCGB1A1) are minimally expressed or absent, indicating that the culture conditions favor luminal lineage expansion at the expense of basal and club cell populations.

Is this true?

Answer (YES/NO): NO